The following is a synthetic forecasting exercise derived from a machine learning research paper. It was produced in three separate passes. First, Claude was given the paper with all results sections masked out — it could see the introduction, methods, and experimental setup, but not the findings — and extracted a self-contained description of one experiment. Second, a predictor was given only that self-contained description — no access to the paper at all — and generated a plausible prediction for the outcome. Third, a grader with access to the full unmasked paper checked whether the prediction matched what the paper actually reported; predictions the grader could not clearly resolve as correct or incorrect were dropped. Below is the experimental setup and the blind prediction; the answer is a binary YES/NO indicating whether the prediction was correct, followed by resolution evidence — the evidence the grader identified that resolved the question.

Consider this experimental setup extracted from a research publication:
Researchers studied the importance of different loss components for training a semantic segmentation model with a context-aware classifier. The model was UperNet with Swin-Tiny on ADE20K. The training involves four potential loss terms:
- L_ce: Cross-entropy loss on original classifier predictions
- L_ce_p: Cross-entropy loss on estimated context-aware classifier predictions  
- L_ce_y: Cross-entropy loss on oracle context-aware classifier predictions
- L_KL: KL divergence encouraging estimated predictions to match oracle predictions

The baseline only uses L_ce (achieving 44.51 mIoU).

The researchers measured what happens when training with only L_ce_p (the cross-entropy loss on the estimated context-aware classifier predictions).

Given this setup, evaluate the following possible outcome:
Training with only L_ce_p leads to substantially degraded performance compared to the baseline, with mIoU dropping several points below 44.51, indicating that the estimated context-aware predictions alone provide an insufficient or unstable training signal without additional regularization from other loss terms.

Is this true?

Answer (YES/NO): NO